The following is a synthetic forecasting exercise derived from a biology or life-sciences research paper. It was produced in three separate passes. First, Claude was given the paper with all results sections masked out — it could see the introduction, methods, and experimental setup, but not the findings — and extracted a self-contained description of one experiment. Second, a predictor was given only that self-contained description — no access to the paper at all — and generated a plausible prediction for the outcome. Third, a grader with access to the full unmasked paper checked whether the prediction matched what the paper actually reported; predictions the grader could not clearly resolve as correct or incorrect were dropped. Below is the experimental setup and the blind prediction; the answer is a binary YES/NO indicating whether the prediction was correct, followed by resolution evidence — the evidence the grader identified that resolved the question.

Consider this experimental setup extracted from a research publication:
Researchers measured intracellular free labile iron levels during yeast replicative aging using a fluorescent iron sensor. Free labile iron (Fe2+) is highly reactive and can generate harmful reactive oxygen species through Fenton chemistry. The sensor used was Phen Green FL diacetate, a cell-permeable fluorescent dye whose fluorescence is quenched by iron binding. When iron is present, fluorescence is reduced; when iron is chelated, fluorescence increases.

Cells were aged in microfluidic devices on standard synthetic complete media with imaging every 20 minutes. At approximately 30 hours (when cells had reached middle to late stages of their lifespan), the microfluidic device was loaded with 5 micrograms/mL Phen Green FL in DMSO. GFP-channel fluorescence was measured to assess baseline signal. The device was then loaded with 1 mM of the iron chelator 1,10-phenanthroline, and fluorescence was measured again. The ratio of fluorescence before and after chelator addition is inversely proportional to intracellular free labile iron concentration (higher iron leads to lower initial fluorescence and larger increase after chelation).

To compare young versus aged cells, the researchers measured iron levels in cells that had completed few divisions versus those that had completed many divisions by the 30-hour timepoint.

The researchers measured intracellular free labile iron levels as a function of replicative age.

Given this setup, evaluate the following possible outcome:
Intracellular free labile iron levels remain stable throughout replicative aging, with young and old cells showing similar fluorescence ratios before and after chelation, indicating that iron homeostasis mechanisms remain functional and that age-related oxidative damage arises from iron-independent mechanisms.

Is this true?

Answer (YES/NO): NO